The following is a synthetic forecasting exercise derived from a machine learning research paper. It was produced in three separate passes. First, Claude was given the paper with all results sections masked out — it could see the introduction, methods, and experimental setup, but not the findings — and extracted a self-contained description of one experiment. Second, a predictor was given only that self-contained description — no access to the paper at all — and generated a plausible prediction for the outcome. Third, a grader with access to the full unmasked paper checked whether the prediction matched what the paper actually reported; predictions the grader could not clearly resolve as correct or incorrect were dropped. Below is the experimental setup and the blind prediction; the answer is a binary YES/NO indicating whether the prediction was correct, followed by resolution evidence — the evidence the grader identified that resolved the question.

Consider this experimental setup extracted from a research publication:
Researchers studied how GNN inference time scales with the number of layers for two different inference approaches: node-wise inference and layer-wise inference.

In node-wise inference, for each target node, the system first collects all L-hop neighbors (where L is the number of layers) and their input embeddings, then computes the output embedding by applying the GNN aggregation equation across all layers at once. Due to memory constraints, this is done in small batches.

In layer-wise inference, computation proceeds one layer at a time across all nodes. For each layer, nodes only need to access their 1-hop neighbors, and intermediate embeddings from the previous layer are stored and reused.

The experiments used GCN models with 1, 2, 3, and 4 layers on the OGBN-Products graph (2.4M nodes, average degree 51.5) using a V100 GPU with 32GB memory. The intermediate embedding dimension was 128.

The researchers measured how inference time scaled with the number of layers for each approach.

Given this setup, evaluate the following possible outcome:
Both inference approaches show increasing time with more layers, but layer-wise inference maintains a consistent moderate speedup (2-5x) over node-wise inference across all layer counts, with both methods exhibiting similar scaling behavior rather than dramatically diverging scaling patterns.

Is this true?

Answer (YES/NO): NO